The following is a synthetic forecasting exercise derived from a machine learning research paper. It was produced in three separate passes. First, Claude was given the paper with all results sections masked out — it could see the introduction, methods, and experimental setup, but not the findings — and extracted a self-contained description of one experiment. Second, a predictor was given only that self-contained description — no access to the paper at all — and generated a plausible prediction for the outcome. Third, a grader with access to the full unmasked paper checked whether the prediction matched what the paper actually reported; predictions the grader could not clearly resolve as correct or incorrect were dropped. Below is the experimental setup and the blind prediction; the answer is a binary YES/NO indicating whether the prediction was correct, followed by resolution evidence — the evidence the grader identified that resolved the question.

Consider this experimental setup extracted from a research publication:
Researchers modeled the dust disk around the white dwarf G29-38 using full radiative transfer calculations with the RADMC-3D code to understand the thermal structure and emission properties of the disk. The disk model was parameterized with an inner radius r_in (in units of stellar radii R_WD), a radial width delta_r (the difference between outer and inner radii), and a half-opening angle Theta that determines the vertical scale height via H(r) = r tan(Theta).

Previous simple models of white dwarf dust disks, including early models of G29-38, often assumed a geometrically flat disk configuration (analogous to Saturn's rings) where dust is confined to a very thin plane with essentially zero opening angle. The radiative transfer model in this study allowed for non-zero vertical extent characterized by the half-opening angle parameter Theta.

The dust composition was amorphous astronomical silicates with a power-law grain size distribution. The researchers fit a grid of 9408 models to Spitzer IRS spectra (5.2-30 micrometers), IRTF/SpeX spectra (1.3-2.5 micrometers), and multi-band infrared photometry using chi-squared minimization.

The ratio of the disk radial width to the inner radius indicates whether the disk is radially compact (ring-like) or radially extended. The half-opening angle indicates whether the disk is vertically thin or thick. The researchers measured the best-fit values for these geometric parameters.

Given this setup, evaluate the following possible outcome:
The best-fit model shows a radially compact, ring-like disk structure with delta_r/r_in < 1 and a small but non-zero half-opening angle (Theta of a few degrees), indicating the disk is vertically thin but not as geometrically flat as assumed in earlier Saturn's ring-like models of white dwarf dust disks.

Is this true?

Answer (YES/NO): YES